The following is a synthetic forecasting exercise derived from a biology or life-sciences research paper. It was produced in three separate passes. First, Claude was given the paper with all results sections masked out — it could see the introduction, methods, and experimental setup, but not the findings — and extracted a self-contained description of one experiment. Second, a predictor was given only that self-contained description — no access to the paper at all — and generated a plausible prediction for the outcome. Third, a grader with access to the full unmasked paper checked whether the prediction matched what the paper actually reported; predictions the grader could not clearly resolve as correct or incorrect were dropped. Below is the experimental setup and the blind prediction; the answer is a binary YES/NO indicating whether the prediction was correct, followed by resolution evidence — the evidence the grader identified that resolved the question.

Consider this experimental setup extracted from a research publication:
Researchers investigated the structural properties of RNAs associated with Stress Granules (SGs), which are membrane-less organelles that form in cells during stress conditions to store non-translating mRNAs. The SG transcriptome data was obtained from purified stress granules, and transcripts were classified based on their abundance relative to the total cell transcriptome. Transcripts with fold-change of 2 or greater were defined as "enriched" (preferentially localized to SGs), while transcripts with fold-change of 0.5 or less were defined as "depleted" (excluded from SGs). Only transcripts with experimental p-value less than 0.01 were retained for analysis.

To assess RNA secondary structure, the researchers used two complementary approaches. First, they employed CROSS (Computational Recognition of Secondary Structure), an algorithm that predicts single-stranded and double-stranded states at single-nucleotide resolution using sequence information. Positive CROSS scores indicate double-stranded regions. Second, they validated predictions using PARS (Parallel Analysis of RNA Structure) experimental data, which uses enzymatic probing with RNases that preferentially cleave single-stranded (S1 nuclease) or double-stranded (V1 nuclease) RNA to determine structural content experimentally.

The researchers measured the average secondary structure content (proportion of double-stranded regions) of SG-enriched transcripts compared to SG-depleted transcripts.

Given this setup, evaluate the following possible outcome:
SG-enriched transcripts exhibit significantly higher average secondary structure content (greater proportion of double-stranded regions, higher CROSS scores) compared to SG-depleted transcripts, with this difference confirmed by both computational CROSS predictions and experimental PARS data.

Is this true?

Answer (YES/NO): NO